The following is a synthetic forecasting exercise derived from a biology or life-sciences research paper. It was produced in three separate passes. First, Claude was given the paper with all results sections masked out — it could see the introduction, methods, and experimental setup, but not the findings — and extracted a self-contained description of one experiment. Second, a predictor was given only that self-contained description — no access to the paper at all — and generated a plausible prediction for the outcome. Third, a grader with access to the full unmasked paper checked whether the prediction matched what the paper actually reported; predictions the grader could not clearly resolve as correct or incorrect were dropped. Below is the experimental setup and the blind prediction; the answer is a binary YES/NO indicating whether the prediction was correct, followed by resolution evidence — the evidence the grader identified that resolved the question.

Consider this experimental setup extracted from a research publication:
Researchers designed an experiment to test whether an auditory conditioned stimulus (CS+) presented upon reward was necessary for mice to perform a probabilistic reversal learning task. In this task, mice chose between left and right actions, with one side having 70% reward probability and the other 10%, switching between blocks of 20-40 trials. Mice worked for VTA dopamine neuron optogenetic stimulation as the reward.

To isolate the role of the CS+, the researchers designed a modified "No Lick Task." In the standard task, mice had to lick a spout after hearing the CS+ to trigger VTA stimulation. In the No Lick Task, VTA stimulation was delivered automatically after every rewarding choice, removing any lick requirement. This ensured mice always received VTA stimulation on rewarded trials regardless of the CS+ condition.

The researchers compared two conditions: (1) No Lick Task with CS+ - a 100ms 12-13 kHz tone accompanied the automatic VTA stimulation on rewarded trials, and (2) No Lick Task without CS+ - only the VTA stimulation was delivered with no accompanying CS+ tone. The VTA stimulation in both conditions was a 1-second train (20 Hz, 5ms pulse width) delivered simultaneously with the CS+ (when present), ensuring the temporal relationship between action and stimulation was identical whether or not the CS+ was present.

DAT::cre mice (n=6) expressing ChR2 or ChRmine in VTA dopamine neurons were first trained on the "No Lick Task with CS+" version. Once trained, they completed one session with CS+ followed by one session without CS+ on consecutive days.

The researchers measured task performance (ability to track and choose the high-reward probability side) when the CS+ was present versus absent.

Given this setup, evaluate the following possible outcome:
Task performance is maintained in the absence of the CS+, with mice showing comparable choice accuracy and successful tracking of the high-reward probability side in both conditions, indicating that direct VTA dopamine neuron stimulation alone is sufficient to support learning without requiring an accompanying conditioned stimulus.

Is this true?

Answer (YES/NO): NO